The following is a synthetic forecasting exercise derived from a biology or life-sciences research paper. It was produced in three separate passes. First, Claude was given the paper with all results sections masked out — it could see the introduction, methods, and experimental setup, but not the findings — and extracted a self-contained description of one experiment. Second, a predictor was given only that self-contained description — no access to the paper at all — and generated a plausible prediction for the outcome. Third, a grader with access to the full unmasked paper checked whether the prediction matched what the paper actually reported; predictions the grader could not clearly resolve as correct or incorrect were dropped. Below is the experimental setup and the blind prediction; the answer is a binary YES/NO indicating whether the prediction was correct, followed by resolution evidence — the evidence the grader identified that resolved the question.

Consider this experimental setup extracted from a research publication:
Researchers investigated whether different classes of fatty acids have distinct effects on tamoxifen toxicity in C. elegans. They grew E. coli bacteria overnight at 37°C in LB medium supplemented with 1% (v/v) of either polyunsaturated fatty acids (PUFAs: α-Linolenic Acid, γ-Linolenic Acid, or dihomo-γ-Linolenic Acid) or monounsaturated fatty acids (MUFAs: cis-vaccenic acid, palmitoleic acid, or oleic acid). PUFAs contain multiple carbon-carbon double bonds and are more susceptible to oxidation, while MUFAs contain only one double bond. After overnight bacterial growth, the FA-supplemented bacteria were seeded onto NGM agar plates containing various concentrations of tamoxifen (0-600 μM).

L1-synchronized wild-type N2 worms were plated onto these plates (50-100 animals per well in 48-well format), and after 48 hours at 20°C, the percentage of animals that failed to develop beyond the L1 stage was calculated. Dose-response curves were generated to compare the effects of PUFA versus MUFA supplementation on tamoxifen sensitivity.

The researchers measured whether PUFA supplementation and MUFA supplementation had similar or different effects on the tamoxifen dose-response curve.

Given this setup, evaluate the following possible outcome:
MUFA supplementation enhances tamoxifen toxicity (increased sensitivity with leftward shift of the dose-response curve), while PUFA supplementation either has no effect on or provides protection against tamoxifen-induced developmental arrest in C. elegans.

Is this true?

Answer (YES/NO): YES